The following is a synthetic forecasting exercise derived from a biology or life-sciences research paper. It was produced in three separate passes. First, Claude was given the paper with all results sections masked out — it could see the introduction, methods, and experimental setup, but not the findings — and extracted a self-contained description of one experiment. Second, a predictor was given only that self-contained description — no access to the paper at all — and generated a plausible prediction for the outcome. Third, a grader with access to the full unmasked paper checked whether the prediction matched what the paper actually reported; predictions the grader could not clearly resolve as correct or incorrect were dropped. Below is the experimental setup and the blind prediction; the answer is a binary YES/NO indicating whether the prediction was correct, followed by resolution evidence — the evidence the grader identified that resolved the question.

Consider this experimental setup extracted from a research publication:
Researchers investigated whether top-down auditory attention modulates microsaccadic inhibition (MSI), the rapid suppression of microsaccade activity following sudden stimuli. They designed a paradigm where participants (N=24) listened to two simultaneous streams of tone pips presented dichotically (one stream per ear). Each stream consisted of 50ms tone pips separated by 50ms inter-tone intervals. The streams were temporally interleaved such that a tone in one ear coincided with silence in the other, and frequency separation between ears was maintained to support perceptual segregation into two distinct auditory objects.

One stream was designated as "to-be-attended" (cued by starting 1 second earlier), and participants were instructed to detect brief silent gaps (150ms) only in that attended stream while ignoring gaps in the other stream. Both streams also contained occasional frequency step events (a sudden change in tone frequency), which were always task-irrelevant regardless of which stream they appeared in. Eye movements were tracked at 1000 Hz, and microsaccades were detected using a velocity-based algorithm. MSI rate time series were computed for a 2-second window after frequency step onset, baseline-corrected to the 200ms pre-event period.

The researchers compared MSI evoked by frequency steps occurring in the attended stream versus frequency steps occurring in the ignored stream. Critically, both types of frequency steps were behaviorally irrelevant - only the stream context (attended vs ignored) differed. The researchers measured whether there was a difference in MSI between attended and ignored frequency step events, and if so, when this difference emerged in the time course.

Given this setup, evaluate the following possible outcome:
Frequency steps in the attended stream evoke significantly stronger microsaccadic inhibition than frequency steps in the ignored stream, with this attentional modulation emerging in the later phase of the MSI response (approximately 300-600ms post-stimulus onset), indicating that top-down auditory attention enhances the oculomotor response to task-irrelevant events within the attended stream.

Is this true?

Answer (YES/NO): NO